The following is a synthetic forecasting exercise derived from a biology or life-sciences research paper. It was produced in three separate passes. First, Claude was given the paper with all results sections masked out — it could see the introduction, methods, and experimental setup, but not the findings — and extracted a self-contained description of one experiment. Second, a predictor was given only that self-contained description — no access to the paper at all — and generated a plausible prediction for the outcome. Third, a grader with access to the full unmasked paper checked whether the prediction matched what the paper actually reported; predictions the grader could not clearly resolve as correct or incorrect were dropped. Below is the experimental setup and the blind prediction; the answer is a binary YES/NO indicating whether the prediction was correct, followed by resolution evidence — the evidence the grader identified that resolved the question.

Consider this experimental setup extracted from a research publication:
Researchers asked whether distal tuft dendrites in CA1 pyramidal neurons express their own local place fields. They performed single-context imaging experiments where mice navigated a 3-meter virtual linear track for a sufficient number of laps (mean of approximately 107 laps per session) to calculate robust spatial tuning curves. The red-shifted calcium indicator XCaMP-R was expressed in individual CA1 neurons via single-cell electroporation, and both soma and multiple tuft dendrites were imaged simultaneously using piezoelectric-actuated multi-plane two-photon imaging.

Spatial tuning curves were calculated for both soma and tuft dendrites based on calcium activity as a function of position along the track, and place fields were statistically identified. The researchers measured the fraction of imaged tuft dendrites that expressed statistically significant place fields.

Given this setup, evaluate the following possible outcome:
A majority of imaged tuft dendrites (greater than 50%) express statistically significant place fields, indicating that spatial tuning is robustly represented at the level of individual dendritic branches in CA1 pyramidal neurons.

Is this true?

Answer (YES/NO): YES